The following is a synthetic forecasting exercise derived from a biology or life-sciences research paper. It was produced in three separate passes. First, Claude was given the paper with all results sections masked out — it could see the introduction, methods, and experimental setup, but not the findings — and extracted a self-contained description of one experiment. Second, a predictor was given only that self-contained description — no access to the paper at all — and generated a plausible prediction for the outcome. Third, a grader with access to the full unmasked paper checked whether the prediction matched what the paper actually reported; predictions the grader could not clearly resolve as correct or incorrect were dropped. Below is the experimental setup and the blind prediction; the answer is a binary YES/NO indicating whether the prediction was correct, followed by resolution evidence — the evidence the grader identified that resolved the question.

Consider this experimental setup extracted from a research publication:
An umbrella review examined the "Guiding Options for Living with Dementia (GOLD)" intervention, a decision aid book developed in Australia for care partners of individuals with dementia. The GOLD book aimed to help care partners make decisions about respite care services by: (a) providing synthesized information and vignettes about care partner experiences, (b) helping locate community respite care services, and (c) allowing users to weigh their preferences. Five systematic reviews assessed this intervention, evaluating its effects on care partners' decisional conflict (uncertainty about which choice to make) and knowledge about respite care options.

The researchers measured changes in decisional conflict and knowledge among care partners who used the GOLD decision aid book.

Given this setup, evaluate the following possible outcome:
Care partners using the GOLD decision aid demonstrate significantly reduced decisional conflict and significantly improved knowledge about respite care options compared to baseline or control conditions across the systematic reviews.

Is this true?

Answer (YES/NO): NO